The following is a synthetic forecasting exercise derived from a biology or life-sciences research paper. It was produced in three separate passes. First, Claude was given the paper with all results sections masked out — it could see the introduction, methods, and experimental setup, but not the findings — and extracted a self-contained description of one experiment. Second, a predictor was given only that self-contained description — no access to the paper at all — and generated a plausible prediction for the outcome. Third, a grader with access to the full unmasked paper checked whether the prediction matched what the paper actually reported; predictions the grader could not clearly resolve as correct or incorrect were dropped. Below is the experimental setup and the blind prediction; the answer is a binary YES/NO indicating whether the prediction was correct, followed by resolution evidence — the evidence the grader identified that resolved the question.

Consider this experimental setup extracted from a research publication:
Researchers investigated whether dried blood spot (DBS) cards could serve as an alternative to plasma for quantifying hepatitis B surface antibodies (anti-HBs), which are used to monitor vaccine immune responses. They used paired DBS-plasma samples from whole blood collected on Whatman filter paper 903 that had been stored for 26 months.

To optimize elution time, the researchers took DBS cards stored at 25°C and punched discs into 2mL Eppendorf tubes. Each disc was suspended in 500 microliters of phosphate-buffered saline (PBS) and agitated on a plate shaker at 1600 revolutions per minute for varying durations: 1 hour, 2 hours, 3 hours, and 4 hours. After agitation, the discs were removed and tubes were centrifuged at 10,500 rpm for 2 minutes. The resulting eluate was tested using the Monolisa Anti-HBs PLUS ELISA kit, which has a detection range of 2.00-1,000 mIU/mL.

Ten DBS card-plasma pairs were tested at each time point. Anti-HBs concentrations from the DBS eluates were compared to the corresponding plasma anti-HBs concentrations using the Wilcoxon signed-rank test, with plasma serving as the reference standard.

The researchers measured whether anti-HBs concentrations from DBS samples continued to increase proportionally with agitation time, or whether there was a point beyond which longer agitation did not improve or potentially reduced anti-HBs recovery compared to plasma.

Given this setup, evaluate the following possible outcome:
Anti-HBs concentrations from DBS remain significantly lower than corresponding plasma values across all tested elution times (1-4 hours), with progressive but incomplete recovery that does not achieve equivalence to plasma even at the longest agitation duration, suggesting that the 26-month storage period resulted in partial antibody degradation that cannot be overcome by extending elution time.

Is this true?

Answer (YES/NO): NO